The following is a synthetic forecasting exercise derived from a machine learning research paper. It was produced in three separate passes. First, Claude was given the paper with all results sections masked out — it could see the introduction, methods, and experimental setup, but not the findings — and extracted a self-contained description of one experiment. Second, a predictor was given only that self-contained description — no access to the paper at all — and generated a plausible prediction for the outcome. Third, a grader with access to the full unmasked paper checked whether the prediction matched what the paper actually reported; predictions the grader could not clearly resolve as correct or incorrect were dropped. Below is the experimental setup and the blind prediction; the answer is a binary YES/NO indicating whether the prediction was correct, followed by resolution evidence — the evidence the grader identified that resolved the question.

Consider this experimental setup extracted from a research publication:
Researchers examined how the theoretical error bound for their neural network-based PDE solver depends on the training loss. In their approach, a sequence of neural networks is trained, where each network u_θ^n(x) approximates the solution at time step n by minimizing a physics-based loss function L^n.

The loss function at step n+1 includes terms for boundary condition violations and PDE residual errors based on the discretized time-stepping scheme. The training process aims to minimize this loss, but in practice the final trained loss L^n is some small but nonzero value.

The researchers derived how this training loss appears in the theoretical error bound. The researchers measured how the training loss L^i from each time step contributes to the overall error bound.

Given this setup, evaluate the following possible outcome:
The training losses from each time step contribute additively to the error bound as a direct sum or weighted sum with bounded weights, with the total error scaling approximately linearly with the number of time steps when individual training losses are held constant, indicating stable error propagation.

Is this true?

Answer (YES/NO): NO